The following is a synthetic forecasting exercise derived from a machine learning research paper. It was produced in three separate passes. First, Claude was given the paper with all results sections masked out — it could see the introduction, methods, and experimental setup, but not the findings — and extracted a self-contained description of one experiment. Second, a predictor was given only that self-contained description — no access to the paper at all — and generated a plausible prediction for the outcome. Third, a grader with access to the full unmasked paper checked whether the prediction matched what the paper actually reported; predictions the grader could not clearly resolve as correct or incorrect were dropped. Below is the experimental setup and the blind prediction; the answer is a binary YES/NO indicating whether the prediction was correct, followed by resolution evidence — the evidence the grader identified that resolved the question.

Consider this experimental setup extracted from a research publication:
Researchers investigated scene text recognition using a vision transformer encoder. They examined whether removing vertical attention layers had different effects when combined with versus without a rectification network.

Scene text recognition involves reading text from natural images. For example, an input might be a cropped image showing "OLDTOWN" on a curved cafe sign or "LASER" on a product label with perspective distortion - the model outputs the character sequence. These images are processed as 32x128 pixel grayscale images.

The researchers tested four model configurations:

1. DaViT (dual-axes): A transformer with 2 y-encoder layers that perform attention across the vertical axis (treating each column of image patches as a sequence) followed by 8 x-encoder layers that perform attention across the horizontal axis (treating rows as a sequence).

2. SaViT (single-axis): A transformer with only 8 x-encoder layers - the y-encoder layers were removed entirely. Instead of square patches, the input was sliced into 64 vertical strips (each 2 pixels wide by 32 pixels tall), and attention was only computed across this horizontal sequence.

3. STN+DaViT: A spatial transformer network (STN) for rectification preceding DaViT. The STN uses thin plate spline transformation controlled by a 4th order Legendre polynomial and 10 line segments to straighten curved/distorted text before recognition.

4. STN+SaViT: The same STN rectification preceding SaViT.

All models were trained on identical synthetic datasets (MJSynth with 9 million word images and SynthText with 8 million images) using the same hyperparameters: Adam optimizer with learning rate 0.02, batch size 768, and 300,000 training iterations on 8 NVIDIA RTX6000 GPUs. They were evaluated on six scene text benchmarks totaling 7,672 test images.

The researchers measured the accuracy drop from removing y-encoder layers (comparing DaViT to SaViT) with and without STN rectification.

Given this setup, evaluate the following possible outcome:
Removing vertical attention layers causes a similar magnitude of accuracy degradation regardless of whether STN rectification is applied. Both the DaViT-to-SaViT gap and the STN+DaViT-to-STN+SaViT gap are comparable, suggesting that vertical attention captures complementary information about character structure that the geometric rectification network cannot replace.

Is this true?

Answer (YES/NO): NO